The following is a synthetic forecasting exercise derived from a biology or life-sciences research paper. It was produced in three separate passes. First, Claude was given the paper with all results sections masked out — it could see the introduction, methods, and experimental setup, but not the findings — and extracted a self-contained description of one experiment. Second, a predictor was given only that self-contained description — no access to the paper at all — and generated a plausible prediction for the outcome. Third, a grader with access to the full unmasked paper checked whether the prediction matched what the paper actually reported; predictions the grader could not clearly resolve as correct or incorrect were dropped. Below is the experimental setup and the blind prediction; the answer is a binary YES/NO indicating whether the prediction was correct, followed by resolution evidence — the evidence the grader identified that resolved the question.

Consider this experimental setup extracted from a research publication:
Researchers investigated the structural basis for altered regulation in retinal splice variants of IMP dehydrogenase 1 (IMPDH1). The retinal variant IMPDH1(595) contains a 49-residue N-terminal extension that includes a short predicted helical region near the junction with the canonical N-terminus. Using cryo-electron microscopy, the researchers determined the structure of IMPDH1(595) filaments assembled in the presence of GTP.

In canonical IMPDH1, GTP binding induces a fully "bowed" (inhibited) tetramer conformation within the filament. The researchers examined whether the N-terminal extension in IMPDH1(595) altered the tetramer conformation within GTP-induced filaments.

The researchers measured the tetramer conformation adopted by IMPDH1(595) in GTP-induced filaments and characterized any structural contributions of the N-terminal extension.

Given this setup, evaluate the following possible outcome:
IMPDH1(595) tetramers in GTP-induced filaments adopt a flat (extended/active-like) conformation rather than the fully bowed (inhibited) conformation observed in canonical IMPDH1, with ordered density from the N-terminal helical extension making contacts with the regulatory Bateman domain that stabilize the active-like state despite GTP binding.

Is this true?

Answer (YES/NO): NO